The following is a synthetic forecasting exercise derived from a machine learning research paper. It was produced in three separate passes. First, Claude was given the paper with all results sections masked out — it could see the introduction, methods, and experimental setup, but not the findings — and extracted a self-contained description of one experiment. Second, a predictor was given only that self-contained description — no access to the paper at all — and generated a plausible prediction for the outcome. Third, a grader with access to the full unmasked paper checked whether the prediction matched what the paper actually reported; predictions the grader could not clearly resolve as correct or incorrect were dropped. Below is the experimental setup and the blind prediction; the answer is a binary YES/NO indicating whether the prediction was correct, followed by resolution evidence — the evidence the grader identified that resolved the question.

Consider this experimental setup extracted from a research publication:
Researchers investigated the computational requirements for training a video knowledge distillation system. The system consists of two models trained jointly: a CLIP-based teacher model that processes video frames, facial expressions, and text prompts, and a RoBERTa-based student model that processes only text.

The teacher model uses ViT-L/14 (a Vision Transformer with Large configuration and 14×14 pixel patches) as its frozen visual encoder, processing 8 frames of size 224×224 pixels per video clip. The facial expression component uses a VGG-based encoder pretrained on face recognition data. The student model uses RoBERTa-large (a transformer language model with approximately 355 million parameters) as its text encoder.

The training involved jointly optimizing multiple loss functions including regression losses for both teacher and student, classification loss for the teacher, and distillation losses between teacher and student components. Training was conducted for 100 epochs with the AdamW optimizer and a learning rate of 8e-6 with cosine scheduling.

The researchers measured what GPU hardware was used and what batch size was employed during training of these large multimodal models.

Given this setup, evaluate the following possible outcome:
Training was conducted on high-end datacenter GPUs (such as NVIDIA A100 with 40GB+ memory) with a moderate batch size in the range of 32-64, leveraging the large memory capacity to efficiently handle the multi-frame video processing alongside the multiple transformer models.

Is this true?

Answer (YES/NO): NO